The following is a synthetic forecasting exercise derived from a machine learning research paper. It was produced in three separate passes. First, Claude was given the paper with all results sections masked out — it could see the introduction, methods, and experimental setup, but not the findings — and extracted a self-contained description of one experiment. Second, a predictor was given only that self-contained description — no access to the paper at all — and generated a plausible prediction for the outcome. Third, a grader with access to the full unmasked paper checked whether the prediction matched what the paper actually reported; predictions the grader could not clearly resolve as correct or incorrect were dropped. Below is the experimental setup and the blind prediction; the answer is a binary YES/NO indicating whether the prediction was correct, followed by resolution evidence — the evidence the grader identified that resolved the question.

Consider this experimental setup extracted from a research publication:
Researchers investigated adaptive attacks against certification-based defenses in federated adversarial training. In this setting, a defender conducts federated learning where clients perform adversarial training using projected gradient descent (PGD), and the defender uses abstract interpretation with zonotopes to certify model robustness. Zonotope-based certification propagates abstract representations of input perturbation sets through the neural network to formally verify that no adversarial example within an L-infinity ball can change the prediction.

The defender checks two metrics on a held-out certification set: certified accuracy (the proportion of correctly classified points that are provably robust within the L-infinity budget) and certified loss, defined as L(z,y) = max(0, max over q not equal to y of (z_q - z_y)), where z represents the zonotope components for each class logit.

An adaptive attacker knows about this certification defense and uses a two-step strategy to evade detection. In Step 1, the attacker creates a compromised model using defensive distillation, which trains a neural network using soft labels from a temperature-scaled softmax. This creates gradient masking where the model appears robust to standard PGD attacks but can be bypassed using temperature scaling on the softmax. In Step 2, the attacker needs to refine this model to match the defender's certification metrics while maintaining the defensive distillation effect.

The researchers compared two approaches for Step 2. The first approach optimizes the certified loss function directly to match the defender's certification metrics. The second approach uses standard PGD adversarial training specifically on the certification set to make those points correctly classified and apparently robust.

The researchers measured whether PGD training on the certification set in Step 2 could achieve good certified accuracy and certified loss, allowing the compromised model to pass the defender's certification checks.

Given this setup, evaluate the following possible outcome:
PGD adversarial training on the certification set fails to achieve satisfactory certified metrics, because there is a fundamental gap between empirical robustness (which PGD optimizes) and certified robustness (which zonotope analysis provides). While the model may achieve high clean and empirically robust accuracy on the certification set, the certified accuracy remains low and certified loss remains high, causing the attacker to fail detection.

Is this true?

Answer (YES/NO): YES